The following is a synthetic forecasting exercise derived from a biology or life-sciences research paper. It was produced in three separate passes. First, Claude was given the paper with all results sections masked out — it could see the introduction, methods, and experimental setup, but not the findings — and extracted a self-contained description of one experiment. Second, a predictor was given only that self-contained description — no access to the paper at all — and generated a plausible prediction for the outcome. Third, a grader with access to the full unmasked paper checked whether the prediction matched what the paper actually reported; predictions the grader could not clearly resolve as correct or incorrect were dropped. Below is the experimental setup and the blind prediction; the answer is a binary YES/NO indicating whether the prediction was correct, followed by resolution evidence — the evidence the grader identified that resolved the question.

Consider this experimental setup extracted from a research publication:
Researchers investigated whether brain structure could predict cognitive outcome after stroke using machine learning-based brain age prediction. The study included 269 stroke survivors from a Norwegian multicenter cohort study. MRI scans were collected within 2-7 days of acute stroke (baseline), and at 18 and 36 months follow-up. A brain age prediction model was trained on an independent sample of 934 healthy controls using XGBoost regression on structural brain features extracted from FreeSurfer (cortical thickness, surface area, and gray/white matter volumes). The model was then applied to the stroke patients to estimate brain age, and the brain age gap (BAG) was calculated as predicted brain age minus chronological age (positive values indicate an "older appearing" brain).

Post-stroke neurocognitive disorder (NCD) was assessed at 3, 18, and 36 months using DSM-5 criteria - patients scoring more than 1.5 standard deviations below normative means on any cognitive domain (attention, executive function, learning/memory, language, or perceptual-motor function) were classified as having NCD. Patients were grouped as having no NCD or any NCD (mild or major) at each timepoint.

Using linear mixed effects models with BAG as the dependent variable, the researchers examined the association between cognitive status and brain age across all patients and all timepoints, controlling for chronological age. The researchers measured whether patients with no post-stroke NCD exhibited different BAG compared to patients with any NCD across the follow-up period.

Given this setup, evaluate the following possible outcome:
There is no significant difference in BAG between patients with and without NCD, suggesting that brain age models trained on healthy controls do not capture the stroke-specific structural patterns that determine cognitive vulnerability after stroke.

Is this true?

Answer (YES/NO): NO